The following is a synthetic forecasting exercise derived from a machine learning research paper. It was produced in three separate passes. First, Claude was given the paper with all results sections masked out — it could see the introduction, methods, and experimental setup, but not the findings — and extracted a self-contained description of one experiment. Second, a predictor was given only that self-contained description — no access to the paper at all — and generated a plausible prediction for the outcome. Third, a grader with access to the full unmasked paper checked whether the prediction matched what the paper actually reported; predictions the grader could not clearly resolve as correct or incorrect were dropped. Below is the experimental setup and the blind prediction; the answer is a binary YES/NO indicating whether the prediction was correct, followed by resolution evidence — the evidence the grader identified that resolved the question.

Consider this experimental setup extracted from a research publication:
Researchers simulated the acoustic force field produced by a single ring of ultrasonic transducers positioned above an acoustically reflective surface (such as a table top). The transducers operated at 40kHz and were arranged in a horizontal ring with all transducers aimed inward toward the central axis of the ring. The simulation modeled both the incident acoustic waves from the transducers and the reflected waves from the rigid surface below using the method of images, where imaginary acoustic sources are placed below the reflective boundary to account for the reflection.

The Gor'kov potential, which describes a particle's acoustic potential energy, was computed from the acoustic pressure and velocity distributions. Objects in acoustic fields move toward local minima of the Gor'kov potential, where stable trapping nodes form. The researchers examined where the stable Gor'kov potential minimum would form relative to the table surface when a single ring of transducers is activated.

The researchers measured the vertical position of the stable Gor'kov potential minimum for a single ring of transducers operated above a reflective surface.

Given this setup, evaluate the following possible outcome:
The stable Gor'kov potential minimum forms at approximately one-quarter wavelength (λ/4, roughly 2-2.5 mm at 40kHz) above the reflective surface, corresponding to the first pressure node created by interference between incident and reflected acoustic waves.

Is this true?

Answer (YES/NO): NO